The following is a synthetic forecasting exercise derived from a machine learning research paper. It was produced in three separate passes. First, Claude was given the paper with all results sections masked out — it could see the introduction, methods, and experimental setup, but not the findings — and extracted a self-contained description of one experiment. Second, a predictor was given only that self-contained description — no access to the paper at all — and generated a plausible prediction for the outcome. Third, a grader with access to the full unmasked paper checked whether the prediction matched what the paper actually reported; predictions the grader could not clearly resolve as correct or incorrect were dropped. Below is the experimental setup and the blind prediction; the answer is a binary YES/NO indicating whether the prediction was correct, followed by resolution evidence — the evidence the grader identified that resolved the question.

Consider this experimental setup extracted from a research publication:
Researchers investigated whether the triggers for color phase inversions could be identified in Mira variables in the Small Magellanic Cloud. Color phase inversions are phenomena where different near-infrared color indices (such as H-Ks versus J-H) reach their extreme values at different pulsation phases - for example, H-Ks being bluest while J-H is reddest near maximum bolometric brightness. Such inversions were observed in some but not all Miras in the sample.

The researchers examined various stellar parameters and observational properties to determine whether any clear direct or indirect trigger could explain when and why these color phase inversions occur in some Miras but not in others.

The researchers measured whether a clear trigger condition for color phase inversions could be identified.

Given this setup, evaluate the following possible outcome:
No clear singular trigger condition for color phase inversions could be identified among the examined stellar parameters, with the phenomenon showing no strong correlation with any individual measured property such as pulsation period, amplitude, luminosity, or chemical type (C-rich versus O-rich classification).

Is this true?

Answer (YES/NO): YES